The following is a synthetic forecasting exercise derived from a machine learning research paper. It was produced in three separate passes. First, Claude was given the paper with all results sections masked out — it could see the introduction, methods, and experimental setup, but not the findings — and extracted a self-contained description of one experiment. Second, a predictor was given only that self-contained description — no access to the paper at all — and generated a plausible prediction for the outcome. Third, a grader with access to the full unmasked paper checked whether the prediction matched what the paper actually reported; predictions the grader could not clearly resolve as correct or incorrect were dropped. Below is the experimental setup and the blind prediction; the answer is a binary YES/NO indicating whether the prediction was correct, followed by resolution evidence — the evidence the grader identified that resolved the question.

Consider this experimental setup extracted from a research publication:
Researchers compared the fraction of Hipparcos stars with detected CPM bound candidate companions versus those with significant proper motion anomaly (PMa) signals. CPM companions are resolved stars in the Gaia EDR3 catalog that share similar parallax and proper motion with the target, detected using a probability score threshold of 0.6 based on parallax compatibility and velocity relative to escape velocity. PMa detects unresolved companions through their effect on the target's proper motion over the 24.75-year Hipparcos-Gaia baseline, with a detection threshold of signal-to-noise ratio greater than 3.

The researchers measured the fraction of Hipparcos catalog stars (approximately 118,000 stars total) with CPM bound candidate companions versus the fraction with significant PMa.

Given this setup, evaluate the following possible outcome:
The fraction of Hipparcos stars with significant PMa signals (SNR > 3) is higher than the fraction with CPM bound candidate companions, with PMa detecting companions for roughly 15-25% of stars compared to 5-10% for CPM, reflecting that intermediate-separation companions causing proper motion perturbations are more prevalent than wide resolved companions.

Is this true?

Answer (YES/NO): NO